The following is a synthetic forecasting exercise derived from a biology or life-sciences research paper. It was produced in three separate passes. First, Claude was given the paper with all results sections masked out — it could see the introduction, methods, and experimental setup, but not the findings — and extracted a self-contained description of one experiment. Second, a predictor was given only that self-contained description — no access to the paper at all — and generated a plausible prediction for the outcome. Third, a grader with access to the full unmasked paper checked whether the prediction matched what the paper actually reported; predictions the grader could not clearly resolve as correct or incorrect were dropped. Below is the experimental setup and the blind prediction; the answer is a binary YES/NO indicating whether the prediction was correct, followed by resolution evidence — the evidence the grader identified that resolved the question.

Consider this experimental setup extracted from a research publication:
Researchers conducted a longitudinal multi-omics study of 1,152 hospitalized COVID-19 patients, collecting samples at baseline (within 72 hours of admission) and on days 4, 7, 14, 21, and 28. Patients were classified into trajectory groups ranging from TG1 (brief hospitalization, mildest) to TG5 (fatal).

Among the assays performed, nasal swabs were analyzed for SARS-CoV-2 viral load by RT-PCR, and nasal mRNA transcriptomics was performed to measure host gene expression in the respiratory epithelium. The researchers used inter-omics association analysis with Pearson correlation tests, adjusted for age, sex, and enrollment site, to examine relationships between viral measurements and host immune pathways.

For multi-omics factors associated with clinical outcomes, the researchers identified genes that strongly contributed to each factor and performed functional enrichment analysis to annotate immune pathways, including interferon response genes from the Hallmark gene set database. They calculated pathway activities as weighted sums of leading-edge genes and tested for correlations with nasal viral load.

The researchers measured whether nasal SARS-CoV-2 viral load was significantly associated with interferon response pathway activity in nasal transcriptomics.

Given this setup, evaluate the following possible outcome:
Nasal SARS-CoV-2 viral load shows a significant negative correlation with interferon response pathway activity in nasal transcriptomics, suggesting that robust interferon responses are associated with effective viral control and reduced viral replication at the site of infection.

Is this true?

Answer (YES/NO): NO